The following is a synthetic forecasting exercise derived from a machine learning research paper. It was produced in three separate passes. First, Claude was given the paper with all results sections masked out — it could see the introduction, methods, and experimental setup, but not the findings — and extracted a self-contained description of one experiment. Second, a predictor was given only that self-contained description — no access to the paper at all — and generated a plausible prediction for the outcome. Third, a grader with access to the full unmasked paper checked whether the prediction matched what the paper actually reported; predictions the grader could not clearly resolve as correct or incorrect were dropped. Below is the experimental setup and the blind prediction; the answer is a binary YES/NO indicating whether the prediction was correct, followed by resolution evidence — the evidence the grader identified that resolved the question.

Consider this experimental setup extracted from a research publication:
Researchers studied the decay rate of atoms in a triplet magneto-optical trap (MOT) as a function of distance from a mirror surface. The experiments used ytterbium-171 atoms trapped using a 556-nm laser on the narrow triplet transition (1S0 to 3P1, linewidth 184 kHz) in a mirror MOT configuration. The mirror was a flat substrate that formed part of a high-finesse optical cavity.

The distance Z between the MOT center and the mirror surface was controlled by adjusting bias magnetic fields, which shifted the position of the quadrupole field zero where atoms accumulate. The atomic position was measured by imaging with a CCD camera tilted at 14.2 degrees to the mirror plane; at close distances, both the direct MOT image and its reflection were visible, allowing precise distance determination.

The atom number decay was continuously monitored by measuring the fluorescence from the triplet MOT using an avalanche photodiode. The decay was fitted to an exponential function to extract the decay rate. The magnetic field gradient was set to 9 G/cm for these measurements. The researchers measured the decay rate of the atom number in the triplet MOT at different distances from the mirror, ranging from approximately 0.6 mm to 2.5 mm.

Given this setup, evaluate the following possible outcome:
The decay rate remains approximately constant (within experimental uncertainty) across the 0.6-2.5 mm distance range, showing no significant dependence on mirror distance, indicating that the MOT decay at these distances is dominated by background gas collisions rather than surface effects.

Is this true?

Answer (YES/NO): NO